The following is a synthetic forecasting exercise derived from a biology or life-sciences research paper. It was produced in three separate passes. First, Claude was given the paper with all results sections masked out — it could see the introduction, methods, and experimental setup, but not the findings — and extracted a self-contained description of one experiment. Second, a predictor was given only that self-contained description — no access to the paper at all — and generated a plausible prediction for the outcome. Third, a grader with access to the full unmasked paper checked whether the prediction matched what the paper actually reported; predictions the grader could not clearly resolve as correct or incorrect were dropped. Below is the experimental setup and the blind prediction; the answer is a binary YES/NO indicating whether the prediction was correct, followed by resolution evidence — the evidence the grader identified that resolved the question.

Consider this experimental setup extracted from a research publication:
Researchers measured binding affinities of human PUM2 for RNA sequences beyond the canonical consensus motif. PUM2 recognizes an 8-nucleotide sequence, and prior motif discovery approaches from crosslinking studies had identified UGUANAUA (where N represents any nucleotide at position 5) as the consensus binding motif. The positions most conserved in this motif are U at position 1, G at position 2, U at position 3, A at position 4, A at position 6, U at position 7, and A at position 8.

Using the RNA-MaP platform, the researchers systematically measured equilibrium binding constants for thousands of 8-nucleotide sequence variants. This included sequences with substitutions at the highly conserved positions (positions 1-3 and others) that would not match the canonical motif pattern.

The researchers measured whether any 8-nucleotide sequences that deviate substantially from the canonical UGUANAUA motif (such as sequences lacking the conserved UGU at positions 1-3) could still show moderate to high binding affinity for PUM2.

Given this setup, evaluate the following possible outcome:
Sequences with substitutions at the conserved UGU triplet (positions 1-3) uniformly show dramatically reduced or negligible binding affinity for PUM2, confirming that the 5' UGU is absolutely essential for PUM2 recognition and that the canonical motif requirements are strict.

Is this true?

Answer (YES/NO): NO